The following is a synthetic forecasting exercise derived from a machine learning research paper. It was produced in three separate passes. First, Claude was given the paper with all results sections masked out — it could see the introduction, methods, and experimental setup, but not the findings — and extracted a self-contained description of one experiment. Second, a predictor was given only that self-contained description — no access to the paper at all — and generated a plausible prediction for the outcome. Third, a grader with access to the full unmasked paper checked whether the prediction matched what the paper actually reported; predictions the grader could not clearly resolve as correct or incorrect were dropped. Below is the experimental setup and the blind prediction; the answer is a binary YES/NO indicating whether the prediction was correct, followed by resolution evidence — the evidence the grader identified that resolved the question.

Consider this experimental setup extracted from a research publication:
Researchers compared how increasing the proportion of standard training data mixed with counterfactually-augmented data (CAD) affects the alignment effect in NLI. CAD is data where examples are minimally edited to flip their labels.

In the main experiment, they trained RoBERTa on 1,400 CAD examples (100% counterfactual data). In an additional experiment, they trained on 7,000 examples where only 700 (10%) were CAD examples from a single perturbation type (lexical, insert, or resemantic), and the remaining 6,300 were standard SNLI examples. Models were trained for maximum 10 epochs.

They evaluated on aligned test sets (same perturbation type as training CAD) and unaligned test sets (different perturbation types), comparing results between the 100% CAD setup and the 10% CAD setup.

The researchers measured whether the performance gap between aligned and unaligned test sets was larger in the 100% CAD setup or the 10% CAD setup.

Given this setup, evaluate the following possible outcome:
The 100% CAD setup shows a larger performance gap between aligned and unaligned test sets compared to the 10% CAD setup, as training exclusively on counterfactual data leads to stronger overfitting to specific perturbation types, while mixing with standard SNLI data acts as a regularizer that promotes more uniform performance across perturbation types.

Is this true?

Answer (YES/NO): YES